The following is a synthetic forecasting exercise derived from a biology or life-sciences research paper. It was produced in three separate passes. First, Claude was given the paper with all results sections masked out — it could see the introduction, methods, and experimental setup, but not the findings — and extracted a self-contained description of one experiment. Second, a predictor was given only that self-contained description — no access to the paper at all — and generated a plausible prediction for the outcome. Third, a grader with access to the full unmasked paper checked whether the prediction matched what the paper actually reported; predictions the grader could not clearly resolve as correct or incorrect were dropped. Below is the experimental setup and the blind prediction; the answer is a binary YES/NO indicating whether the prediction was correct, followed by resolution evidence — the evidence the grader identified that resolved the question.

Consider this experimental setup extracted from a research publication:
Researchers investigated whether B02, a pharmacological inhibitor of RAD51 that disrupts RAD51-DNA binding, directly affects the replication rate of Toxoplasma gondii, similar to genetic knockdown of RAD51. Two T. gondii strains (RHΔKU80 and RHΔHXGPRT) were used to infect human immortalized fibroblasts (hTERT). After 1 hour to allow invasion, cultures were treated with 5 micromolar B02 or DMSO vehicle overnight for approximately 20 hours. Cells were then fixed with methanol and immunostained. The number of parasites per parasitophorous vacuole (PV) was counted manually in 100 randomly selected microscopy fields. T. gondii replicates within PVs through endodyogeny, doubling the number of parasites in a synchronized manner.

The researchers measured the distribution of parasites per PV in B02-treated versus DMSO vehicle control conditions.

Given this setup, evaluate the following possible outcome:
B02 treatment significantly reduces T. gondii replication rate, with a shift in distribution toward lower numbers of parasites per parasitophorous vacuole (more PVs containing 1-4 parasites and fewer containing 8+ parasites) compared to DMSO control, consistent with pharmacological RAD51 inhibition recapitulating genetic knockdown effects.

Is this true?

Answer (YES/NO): NO